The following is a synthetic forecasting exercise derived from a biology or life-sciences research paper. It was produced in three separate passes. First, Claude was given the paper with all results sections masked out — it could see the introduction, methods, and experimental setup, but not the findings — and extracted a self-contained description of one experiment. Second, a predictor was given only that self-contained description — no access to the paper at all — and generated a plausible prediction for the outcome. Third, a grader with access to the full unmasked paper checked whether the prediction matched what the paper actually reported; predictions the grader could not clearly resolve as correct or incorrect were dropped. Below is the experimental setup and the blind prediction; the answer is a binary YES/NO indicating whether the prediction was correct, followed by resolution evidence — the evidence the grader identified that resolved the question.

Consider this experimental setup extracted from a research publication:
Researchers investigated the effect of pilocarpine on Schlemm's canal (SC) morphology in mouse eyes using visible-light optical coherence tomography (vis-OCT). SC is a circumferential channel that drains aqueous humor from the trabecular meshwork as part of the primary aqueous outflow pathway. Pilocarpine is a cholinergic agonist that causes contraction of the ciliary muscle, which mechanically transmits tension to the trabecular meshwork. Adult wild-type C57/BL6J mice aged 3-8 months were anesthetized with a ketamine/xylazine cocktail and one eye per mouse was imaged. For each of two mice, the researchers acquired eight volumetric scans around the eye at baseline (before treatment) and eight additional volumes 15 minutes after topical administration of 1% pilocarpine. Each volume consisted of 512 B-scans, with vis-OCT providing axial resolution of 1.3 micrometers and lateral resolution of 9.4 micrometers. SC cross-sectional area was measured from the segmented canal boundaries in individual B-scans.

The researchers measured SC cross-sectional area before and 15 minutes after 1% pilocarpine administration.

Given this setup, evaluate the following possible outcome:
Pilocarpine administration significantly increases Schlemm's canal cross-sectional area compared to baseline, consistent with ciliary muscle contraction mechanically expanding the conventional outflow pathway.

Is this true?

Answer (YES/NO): YES